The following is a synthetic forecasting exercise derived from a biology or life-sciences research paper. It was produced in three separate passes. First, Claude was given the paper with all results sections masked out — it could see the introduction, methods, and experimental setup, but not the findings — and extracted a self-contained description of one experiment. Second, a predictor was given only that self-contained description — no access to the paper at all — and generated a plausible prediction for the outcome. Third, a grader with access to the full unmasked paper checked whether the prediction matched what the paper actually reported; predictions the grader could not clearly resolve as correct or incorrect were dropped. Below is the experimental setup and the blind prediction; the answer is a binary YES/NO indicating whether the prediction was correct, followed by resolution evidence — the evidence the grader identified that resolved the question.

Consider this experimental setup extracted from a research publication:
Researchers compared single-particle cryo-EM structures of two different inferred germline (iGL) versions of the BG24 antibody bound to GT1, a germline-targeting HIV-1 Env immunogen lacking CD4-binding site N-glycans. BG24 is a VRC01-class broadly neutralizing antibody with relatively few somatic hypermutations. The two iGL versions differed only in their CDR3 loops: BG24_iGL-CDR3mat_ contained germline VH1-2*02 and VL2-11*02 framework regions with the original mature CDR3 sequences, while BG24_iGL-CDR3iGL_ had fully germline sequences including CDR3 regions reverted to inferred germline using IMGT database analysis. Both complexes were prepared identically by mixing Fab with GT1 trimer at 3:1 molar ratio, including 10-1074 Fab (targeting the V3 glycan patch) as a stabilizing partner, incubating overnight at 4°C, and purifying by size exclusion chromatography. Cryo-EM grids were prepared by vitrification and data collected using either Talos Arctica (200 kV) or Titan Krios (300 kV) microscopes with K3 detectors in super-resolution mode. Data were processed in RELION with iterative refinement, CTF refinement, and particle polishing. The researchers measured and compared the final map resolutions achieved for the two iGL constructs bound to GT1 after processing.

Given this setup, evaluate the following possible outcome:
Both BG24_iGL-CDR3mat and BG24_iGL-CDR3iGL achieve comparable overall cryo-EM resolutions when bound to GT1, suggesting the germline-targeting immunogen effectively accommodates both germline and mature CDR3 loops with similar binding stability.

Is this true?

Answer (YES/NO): NO